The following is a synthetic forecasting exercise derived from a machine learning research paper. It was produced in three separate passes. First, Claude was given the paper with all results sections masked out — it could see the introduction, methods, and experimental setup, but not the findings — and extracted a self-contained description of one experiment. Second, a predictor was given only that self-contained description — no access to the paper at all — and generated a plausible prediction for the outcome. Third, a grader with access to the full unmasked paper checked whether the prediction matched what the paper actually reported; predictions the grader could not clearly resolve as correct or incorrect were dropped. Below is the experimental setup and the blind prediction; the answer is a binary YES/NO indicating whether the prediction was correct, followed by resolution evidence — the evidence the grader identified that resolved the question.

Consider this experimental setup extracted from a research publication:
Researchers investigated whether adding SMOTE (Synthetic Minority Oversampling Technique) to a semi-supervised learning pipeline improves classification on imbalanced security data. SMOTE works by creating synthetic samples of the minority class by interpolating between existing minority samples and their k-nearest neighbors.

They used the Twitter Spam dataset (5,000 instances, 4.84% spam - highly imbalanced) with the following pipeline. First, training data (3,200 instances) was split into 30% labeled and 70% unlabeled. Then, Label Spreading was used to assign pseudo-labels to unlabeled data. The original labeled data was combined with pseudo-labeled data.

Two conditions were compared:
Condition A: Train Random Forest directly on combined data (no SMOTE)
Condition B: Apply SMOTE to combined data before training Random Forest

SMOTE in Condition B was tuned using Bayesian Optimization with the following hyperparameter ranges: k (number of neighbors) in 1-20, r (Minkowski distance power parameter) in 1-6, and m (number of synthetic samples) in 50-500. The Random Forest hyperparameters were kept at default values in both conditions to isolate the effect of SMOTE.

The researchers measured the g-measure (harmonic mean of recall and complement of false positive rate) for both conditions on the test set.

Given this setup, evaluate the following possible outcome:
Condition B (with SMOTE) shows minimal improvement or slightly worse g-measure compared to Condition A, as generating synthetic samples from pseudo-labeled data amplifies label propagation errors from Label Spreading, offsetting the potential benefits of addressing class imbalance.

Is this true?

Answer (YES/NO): NO